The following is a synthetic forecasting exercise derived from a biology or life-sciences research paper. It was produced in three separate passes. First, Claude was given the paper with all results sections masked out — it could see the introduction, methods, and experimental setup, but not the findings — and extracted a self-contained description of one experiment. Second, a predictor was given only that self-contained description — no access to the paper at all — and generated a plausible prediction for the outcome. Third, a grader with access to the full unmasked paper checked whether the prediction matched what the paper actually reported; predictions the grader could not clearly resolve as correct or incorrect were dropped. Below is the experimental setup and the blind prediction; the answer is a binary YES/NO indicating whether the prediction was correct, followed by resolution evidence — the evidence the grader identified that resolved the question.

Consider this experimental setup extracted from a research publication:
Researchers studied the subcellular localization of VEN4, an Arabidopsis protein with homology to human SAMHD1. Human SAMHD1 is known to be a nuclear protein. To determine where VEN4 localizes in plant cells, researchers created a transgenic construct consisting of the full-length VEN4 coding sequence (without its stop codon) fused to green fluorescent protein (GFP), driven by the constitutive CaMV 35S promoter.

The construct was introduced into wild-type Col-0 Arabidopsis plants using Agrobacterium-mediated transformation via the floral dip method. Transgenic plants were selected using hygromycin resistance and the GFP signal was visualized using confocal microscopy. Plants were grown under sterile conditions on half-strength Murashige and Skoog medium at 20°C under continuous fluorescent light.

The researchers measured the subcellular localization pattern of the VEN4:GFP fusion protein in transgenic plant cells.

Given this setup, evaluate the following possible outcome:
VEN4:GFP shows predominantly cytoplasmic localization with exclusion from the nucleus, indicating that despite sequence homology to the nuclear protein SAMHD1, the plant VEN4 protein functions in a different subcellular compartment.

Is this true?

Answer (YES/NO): NO